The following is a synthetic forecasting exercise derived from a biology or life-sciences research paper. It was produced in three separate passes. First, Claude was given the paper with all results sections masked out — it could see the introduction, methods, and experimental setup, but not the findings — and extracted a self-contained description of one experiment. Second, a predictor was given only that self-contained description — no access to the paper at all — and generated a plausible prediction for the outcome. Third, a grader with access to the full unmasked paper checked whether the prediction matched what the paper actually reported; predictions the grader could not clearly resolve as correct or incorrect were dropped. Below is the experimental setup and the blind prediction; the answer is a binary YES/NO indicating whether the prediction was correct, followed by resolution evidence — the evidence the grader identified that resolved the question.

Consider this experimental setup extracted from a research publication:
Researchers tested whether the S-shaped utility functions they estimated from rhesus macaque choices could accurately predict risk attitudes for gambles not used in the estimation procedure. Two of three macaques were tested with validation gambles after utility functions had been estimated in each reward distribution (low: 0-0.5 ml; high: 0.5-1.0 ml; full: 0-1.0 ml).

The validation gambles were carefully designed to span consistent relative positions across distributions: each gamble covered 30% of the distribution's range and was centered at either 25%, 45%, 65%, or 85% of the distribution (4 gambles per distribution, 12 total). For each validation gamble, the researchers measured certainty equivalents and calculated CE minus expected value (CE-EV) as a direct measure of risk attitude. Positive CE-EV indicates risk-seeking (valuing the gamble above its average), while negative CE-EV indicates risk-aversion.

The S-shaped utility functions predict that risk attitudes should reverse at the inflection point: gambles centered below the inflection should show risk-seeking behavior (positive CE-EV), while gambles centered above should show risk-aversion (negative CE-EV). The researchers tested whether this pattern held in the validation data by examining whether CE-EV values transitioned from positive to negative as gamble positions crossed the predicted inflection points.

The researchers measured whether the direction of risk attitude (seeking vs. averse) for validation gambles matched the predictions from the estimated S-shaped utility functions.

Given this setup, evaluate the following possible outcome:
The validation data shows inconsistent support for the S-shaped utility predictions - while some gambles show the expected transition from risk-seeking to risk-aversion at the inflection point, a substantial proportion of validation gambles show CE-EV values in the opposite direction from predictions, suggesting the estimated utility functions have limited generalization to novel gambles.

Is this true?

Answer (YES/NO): NO